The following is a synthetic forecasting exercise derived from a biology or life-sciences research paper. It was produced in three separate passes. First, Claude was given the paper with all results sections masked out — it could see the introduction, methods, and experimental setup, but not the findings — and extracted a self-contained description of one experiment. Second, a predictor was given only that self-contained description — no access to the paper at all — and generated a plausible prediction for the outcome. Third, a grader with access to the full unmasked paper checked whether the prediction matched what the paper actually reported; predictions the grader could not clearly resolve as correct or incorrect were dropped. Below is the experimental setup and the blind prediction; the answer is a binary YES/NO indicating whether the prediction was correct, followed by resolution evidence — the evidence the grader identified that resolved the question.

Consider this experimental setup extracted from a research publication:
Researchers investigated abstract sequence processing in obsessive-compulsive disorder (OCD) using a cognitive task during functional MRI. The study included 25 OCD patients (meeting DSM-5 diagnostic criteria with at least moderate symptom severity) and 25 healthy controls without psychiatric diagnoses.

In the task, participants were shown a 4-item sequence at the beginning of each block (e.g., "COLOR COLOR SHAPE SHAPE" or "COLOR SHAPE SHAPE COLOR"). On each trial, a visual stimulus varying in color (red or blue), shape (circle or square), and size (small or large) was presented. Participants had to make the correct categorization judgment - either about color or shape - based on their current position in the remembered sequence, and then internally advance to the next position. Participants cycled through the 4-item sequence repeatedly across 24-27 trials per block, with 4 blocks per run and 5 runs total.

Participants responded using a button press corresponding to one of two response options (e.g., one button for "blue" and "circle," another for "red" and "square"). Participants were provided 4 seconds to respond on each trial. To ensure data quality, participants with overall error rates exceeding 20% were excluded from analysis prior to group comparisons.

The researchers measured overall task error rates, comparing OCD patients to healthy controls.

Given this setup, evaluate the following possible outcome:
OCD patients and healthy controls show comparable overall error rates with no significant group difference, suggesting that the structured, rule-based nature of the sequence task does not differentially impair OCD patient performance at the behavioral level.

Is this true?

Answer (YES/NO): NO